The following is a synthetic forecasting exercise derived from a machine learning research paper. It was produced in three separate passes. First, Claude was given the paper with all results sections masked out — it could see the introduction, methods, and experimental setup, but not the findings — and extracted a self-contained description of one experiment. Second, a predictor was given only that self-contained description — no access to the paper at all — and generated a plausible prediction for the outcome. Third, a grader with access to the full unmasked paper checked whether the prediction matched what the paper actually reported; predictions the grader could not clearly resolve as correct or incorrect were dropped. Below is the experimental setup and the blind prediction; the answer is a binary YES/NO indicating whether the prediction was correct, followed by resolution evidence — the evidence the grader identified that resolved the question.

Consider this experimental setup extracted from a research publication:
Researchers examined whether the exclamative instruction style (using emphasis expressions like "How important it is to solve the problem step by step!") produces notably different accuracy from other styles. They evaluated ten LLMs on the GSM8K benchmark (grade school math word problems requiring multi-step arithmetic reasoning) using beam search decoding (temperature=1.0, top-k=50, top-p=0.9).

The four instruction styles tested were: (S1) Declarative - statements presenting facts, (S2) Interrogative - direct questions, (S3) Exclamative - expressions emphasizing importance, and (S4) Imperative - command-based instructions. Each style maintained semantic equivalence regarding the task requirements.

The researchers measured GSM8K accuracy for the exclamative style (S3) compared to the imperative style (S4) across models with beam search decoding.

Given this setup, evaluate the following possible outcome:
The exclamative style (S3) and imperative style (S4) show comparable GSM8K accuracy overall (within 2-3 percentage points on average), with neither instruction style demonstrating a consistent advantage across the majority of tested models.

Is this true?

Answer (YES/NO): YES